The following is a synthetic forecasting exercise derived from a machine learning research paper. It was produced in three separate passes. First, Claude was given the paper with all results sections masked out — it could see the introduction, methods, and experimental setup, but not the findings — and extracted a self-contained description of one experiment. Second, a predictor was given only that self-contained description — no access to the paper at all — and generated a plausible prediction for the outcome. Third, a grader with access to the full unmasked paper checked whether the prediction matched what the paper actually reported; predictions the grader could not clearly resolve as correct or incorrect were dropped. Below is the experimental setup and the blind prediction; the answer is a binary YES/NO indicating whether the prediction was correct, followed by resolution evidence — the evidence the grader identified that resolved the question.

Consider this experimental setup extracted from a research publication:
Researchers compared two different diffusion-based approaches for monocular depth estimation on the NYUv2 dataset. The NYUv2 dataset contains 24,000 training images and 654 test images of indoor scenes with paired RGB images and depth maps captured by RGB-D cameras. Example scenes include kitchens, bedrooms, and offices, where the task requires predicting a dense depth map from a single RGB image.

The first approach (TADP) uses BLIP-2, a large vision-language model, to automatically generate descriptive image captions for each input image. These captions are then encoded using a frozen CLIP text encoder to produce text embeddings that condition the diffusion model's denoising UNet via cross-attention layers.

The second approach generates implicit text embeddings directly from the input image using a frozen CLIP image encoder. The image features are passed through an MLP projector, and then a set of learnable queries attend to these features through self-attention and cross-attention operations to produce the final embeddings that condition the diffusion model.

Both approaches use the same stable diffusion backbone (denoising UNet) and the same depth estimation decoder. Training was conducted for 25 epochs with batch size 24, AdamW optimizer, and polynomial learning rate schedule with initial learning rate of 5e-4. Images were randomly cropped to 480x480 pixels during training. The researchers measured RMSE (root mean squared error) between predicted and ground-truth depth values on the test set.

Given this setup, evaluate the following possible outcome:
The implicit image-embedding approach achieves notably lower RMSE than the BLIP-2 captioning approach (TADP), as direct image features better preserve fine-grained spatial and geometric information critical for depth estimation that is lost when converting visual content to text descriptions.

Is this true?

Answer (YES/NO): NO